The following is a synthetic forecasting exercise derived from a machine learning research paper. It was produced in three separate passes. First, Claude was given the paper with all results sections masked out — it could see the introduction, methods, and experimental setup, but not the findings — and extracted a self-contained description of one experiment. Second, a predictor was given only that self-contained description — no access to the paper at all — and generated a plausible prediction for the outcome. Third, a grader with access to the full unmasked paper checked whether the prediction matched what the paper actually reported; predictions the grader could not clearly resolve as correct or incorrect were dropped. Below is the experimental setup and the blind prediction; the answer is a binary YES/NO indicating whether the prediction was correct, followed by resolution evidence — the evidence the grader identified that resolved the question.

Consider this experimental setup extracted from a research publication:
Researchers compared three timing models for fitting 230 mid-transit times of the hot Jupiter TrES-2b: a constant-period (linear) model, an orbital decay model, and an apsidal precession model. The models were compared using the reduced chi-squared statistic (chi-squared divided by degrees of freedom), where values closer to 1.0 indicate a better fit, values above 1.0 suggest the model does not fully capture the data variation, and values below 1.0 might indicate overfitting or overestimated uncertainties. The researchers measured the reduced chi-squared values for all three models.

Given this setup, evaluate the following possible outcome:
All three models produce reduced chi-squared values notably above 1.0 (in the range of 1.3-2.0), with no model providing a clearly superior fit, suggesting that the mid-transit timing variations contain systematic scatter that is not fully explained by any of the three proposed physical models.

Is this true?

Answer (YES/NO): NO